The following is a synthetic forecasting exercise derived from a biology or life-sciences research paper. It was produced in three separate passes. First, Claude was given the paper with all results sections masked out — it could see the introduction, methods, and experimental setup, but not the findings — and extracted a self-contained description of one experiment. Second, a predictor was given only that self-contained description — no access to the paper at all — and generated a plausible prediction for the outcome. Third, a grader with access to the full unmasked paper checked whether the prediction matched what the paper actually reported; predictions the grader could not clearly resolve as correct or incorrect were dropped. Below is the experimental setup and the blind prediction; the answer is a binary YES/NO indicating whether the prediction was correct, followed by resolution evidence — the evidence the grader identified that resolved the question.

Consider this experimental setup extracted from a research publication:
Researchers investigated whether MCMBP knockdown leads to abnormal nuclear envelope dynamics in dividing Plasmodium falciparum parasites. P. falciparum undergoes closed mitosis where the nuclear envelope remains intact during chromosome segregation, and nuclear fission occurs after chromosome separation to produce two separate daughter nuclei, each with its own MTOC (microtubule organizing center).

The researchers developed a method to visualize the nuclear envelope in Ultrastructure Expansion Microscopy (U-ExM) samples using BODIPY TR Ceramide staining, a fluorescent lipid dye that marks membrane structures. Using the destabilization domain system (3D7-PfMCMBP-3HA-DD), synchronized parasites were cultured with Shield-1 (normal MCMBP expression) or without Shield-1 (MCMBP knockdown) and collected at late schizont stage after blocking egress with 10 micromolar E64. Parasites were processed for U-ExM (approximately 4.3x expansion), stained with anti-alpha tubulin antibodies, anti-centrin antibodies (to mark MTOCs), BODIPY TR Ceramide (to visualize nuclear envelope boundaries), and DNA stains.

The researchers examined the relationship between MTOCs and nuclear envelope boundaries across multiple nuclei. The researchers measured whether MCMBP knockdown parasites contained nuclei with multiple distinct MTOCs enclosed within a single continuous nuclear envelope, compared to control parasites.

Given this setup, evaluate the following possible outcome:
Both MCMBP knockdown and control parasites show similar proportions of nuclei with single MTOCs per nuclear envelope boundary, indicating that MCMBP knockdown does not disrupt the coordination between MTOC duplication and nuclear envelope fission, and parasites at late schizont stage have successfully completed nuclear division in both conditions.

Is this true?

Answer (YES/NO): NO